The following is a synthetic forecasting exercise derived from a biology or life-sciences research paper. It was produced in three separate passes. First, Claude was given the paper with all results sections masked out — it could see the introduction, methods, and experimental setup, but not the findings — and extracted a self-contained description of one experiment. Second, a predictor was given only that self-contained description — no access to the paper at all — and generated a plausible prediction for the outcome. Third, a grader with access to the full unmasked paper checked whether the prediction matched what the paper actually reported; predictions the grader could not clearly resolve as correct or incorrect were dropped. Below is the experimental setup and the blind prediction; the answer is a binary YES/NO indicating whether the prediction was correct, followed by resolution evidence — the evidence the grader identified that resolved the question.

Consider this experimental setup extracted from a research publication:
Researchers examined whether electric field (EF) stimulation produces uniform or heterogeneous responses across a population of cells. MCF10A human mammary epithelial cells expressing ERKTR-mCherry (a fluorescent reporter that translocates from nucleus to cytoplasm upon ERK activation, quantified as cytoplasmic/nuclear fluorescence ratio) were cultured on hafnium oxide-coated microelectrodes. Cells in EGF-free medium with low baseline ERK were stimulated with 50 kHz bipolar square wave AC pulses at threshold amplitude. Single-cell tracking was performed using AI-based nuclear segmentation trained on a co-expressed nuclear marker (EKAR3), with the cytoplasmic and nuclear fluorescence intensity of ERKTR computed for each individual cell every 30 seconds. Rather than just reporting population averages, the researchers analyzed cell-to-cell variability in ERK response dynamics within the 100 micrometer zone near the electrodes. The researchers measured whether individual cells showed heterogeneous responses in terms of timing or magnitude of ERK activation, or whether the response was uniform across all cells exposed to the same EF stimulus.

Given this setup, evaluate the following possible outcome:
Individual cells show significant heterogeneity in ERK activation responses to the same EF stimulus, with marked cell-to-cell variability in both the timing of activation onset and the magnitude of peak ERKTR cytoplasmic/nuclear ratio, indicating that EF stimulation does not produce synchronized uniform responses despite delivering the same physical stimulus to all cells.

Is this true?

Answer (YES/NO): NO